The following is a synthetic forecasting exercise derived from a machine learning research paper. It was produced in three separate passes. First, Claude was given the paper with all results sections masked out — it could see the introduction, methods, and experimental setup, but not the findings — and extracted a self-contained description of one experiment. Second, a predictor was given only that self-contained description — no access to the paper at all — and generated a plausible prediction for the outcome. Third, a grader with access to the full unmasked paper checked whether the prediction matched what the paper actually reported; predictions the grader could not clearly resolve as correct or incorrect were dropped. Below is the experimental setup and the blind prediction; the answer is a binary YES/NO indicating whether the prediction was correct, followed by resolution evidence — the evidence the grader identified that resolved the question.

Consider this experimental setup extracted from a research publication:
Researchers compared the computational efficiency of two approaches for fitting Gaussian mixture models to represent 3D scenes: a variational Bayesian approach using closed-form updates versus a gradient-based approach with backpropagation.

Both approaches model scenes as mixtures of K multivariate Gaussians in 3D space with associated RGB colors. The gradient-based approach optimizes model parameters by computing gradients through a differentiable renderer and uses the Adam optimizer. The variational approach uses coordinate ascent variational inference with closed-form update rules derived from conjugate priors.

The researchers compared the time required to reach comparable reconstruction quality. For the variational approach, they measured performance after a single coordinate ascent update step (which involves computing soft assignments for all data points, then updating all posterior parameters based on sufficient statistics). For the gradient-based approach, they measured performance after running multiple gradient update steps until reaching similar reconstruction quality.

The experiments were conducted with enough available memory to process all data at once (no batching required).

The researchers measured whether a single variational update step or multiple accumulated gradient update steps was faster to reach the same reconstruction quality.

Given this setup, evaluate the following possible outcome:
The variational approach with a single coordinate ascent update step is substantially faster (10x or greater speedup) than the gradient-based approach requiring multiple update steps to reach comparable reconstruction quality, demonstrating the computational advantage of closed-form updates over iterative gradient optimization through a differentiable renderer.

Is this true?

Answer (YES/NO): NO